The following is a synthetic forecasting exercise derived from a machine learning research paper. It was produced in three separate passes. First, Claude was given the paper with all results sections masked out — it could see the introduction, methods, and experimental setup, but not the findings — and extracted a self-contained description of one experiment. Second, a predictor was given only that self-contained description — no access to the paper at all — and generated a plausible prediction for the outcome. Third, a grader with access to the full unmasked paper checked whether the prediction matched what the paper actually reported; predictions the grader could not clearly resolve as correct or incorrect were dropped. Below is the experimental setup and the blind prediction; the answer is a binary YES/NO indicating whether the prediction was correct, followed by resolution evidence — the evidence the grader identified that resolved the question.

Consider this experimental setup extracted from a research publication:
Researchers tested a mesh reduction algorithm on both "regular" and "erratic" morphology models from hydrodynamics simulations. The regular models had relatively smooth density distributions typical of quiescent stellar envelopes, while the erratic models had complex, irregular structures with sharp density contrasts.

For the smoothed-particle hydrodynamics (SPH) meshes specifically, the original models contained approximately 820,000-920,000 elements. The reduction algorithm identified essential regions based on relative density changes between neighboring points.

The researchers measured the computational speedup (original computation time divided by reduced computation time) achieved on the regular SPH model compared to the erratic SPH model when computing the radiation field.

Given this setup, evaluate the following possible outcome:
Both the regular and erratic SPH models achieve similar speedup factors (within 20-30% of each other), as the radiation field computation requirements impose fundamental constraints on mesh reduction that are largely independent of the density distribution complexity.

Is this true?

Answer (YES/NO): YES